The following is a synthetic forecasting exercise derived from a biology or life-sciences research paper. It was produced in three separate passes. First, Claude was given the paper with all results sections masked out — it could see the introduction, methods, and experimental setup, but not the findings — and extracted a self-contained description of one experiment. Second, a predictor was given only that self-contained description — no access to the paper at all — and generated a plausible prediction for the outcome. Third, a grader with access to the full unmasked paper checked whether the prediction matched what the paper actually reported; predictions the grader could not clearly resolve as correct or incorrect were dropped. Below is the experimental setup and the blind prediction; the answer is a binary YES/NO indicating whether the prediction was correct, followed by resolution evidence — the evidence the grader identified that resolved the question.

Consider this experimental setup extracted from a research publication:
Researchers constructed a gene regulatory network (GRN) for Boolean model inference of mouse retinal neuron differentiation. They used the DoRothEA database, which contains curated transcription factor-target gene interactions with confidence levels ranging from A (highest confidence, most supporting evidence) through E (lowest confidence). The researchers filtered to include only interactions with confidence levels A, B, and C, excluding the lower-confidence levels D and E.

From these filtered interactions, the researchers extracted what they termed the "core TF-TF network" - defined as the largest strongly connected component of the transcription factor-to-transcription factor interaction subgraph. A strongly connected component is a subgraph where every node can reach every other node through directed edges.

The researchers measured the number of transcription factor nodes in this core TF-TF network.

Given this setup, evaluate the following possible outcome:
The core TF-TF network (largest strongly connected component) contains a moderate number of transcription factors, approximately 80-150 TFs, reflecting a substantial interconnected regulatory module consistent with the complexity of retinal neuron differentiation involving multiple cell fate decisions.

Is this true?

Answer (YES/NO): NO